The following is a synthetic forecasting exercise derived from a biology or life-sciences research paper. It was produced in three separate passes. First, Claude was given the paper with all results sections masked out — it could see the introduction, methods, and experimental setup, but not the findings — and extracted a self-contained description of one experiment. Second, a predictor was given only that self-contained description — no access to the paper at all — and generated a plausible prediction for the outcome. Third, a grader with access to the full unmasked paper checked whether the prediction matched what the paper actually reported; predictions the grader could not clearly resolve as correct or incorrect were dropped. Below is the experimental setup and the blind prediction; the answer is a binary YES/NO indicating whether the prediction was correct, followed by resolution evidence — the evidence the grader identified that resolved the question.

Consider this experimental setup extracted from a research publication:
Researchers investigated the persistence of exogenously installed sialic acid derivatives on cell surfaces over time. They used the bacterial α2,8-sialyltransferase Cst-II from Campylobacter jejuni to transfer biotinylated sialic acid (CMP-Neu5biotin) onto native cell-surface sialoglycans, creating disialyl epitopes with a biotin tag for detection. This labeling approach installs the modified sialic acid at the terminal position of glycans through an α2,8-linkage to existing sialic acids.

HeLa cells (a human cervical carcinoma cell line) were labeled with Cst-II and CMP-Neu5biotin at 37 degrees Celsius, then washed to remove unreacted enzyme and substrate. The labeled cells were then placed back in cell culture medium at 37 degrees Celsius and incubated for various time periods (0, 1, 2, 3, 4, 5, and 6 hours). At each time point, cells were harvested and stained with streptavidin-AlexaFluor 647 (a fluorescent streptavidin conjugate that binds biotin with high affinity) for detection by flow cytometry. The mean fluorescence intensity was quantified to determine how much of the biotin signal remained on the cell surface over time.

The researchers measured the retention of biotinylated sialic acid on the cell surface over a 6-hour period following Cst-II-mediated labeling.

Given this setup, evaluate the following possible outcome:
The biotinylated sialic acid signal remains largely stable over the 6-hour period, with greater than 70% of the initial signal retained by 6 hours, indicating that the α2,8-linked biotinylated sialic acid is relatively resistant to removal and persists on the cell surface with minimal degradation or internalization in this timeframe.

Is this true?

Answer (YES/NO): YES